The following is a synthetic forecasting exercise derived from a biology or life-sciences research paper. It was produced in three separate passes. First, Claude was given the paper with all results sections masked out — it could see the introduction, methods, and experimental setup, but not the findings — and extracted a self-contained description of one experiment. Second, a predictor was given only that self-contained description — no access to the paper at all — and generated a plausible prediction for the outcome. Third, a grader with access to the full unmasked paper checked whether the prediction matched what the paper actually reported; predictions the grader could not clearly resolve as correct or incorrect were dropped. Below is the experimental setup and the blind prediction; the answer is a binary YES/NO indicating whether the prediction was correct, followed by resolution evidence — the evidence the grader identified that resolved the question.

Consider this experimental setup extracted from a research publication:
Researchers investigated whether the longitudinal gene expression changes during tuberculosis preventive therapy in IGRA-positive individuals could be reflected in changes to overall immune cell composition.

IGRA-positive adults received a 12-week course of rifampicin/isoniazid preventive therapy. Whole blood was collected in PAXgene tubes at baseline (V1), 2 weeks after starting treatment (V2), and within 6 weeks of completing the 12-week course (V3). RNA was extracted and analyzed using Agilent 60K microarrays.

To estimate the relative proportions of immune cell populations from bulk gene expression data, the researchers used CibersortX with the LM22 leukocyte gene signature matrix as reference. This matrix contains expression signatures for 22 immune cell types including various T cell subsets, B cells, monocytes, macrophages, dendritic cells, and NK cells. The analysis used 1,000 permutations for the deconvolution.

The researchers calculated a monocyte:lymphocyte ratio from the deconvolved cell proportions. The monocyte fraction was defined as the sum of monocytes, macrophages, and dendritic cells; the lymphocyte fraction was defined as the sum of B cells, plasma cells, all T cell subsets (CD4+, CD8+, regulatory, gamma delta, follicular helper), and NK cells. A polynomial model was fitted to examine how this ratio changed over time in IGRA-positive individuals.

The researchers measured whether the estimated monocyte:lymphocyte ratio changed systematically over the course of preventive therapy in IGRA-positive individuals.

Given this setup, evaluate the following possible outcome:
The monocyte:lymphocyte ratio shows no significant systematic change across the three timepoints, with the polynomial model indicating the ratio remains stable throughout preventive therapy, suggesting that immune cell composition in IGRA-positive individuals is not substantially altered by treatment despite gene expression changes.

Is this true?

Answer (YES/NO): NO